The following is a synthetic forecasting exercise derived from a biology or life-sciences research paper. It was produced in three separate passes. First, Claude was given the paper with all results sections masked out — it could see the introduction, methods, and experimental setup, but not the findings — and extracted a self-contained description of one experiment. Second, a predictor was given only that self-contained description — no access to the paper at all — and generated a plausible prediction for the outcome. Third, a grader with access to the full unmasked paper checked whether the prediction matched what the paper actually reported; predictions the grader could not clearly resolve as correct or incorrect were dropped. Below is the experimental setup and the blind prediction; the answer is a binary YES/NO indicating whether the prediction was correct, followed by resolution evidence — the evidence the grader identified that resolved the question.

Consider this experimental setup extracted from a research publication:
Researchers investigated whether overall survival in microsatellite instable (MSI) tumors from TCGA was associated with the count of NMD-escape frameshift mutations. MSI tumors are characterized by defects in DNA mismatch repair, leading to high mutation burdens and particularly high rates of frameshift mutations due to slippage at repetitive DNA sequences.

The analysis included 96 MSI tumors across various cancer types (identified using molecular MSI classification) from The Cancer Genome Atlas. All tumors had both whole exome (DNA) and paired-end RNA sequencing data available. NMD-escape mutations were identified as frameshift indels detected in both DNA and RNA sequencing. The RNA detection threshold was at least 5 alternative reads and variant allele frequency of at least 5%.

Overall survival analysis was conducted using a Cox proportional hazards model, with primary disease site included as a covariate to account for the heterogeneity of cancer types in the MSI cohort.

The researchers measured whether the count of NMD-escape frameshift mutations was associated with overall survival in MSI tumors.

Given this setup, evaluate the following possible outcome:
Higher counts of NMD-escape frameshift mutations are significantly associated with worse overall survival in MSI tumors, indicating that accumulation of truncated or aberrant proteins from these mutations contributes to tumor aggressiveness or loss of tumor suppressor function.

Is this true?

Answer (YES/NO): NO